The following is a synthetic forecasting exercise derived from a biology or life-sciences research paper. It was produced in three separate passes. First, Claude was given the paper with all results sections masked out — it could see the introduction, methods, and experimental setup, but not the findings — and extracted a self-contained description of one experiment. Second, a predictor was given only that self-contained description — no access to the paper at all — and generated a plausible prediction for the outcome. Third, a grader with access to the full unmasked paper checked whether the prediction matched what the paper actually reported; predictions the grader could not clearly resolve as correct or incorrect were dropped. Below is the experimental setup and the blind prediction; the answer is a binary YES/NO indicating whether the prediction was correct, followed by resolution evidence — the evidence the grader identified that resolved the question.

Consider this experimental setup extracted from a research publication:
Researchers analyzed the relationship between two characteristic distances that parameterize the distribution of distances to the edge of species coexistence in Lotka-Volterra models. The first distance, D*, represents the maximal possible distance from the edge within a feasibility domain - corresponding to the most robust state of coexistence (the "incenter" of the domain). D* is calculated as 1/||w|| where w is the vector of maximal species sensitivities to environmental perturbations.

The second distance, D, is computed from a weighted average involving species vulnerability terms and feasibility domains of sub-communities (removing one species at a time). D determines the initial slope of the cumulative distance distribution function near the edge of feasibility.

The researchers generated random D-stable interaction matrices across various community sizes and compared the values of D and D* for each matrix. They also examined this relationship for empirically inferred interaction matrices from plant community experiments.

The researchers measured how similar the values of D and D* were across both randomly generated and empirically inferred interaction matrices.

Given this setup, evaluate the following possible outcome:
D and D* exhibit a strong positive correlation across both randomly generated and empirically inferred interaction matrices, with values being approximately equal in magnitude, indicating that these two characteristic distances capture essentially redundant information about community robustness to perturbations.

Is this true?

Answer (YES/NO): NO